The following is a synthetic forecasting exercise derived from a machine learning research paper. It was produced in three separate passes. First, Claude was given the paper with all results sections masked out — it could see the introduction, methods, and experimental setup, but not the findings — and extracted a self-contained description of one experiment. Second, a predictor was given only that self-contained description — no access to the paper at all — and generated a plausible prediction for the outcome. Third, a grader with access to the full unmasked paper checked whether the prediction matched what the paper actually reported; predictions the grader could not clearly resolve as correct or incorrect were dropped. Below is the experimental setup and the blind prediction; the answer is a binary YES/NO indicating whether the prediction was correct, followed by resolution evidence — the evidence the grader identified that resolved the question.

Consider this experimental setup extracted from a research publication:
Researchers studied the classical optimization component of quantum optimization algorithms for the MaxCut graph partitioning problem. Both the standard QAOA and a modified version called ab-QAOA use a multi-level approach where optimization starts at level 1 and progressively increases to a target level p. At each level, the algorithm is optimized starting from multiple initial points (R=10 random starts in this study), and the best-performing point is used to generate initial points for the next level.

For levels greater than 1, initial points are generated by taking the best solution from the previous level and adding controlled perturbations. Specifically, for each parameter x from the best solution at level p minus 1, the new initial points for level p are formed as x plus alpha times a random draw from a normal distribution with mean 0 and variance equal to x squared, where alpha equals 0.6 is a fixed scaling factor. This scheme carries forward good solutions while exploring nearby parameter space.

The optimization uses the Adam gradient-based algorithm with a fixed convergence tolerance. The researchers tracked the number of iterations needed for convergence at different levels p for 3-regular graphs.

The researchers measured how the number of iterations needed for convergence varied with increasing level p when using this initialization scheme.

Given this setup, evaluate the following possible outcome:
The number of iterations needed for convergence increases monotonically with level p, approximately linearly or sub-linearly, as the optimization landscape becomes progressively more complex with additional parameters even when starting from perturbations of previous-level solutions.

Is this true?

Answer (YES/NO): NO